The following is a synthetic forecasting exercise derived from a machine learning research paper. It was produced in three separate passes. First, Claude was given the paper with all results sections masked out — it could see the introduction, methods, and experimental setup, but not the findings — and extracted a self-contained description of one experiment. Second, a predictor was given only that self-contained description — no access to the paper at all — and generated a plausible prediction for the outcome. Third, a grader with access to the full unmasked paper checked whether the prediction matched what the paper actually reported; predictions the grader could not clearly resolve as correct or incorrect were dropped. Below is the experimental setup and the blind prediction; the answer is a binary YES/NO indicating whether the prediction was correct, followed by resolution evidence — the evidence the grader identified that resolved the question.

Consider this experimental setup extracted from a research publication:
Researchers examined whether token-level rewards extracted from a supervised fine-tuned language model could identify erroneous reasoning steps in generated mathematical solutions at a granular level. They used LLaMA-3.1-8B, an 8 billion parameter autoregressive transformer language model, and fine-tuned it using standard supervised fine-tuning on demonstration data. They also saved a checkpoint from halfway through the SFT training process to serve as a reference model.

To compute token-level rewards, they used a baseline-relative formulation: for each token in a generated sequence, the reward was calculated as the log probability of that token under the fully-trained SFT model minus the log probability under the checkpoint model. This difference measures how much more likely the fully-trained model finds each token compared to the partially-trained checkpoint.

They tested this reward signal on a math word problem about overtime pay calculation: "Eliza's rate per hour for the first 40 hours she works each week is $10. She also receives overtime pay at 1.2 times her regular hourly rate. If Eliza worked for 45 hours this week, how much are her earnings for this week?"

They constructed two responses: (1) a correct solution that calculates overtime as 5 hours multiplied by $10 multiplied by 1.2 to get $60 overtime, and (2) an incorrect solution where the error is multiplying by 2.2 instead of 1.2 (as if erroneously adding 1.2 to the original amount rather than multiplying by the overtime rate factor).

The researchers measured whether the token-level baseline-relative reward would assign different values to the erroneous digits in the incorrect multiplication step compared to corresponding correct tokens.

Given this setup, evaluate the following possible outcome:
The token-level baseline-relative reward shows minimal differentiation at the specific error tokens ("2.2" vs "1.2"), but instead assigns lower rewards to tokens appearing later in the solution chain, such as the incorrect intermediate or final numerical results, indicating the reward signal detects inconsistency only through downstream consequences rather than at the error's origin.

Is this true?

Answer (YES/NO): NO